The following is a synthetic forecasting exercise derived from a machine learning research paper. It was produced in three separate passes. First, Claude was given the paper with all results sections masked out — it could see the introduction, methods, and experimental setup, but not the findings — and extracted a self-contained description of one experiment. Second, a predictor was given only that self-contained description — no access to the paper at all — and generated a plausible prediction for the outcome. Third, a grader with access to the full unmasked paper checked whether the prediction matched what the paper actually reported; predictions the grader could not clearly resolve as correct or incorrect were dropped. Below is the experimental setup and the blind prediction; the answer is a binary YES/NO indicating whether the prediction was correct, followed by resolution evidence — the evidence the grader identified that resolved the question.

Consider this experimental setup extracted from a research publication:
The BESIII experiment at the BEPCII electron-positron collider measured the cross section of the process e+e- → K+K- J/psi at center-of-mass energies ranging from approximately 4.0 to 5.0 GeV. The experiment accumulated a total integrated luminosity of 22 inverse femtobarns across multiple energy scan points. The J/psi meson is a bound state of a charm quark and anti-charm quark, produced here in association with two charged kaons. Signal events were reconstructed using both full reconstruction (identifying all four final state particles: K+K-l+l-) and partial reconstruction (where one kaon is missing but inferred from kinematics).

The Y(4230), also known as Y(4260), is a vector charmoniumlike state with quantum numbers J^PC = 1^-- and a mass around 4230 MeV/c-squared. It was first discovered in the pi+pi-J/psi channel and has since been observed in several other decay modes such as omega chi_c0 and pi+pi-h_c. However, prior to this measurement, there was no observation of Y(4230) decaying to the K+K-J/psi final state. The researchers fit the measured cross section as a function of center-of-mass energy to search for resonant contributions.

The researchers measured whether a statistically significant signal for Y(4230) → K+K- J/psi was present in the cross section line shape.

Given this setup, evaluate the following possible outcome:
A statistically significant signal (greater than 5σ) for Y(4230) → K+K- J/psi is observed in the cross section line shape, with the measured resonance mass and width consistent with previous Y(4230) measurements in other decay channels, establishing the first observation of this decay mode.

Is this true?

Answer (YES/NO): YES